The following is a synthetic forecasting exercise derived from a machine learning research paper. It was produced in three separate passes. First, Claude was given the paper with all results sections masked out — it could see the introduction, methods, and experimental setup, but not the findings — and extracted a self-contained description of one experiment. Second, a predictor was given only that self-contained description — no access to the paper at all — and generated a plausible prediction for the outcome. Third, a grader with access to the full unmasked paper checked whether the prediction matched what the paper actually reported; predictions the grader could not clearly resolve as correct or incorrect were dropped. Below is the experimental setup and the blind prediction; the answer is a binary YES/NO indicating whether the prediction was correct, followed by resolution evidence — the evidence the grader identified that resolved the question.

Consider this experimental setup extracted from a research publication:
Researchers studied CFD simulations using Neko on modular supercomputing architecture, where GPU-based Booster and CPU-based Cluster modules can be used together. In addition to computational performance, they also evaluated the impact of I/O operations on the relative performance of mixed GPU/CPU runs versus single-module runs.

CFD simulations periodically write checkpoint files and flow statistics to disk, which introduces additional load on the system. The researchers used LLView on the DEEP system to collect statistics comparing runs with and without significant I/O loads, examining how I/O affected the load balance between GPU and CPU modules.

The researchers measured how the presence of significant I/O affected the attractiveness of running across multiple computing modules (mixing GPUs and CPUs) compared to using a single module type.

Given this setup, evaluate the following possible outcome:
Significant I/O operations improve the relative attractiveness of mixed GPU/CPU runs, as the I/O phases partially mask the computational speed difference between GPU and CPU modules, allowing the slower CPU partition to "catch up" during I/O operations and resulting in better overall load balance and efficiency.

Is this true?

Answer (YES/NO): NO